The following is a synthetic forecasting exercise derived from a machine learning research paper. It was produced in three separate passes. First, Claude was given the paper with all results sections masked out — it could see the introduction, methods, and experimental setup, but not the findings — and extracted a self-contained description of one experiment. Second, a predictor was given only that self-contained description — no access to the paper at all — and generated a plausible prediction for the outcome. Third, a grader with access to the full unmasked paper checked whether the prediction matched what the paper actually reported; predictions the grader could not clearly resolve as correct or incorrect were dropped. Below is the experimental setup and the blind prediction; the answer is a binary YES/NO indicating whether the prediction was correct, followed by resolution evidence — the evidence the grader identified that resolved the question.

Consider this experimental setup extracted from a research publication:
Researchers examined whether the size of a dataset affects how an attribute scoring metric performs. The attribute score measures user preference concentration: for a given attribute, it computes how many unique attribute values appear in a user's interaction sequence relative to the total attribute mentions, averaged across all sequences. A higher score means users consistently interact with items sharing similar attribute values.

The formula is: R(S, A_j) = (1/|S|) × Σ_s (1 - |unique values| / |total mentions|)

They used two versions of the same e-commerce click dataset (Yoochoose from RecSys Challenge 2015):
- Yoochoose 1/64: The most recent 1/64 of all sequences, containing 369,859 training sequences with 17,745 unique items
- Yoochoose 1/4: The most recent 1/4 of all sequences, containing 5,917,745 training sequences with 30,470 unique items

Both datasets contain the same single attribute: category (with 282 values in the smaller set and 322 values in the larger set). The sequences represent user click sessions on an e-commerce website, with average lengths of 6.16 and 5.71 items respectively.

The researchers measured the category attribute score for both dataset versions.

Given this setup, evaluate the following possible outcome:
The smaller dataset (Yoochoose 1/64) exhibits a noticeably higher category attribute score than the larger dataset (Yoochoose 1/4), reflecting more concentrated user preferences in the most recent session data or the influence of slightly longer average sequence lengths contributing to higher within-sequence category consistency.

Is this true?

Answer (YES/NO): NO